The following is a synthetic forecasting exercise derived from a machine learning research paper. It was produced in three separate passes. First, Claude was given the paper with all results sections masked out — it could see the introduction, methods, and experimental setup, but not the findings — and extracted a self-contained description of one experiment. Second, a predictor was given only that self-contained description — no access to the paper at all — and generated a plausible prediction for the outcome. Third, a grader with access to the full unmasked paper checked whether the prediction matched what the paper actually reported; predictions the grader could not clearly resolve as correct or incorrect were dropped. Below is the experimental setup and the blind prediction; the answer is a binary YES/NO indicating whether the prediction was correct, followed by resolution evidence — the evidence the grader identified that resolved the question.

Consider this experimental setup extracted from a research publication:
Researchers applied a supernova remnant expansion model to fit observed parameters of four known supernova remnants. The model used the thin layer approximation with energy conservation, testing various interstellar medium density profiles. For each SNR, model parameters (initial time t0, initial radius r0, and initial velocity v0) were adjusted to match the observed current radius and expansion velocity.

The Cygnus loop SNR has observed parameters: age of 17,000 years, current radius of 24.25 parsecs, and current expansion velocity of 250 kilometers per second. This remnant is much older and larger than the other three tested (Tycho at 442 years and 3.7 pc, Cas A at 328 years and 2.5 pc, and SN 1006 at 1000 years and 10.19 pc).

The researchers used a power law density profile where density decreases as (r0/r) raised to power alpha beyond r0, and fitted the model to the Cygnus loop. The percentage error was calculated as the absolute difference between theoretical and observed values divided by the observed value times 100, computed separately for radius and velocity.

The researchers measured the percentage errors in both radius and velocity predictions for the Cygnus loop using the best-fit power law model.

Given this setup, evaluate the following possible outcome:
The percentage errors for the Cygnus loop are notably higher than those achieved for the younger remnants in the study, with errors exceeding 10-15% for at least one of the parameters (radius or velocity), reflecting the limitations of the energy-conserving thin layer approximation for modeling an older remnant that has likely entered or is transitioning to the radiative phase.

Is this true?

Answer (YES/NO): NO